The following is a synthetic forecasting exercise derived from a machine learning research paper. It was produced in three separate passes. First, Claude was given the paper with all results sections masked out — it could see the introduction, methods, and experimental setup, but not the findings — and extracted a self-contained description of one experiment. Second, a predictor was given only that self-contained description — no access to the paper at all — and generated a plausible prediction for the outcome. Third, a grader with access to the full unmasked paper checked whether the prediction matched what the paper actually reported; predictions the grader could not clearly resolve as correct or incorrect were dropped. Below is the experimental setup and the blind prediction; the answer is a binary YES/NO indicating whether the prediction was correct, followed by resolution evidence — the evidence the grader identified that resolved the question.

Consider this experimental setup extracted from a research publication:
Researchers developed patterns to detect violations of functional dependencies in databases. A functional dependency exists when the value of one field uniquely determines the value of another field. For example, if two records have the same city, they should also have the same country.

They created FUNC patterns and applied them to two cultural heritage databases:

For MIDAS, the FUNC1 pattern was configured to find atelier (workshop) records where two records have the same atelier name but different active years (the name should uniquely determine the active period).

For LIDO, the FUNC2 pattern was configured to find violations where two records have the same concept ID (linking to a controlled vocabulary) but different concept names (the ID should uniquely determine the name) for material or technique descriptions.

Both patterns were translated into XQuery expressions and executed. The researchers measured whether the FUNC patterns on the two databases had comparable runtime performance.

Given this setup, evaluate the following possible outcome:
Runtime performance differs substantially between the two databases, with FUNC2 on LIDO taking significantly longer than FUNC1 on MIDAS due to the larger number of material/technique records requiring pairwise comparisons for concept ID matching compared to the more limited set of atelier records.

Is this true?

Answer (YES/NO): YES